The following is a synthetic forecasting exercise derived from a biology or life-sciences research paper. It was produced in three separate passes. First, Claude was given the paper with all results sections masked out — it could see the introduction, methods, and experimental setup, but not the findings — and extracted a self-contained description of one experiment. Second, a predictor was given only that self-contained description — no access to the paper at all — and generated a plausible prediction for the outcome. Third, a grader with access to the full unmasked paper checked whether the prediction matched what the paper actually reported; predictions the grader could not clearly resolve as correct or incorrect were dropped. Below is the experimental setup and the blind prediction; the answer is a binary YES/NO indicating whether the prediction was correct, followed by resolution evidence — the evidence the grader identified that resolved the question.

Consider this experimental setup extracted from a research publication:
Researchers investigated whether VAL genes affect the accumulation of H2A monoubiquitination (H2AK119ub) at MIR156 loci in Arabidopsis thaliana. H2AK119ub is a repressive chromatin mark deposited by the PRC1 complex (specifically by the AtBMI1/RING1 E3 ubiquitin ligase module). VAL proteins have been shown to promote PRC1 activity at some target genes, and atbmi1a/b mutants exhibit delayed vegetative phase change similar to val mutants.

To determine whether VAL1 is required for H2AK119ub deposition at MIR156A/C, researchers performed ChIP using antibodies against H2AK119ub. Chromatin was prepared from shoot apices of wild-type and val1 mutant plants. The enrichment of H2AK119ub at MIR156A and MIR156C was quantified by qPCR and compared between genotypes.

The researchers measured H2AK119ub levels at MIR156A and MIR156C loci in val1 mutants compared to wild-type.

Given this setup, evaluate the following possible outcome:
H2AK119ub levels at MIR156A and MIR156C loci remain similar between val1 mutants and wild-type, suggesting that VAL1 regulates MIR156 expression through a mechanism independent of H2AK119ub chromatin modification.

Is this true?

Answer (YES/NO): NO